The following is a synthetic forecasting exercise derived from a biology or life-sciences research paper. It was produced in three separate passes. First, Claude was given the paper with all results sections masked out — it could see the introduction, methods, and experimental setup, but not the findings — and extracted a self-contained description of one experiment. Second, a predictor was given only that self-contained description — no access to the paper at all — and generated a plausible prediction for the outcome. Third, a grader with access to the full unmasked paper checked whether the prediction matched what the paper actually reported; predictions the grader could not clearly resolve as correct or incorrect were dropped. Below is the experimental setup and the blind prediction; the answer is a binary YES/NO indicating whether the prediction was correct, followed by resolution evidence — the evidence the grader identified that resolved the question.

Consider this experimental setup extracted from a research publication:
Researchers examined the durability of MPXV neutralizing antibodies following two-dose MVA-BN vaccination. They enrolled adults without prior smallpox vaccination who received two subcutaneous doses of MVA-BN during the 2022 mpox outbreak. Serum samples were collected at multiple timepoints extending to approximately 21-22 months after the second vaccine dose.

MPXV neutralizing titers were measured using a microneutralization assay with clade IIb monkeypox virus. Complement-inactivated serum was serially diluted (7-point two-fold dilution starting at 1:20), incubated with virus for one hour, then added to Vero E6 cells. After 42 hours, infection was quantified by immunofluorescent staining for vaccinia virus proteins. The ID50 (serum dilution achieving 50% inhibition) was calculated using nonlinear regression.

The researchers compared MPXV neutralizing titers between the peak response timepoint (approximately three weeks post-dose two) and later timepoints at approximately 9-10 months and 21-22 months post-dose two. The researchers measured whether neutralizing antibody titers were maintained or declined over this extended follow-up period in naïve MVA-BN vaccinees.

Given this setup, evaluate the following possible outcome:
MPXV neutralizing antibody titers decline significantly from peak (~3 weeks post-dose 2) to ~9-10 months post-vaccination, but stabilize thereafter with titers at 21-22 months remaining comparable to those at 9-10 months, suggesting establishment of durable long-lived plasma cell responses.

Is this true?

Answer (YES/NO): NO